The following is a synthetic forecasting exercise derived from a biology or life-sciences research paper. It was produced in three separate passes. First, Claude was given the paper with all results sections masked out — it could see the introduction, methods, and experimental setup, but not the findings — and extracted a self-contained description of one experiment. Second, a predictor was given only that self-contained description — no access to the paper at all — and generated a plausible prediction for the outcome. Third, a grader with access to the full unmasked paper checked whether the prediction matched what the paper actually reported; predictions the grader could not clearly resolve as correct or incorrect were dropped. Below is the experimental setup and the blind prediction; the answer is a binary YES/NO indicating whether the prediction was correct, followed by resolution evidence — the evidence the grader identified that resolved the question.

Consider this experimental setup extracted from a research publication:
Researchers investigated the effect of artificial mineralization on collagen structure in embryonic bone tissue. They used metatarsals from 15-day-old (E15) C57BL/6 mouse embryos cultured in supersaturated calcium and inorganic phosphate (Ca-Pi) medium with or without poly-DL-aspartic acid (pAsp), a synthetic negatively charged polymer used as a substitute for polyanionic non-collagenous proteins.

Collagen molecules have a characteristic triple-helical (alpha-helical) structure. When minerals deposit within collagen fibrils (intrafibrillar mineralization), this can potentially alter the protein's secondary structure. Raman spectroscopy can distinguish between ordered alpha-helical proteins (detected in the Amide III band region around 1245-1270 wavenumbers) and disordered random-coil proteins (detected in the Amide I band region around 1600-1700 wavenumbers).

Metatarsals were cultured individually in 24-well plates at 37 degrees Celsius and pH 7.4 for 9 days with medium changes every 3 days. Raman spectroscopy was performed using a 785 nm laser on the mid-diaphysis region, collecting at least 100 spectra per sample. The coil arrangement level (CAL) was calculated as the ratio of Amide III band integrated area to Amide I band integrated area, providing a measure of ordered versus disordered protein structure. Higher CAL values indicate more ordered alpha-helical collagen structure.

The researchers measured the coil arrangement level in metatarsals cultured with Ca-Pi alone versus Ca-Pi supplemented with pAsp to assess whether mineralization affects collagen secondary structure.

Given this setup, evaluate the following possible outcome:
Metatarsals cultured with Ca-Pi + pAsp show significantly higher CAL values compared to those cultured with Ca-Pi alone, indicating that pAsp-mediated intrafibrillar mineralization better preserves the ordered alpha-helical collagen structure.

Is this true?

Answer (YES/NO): NO